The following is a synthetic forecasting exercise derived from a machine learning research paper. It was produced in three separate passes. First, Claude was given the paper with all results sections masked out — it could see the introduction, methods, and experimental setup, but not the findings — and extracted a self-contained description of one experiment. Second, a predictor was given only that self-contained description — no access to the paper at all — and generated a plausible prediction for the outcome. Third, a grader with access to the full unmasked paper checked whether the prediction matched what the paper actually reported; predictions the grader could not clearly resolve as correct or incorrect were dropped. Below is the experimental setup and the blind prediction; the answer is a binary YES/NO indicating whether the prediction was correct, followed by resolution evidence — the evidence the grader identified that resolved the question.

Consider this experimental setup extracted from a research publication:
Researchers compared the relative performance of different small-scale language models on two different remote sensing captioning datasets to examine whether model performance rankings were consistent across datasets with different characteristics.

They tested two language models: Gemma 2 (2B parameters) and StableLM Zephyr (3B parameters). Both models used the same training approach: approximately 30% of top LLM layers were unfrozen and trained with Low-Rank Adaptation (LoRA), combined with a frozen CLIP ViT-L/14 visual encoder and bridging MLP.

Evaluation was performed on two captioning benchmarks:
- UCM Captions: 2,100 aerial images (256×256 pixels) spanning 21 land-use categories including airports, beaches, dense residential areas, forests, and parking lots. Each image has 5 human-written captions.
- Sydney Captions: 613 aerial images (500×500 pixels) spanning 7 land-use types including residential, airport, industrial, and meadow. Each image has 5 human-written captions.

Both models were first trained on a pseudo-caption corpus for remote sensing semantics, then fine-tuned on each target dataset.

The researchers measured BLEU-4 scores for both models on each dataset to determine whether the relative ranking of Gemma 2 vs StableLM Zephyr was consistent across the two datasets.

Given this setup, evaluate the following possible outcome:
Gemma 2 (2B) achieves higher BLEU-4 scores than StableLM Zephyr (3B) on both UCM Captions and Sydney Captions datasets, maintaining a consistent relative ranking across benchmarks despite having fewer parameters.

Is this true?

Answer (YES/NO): NO